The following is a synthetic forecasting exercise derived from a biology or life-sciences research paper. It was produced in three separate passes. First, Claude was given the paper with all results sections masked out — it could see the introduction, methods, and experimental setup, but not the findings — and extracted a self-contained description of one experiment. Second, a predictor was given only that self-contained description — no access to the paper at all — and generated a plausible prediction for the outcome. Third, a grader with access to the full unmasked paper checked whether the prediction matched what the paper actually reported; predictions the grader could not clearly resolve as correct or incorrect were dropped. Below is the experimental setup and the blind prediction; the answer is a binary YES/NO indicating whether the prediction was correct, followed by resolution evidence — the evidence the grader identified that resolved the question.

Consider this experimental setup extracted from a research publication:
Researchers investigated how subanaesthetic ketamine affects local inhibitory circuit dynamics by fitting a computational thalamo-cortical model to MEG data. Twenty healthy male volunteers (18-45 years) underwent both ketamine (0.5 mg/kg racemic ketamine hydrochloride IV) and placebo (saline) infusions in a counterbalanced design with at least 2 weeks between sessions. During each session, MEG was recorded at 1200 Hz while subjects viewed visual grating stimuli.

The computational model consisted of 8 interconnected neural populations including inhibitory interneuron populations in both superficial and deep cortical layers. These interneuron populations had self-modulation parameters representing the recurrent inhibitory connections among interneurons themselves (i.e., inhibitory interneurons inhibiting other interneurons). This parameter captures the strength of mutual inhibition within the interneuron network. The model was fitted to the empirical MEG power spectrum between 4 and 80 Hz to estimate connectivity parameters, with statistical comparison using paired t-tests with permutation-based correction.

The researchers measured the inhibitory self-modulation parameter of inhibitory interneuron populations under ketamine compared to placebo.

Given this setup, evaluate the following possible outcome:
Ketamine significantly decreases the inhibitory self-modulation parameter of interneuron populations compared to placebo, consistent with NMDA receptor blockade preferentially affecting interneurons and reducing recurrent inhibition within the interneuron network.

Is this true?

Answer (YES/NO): NO